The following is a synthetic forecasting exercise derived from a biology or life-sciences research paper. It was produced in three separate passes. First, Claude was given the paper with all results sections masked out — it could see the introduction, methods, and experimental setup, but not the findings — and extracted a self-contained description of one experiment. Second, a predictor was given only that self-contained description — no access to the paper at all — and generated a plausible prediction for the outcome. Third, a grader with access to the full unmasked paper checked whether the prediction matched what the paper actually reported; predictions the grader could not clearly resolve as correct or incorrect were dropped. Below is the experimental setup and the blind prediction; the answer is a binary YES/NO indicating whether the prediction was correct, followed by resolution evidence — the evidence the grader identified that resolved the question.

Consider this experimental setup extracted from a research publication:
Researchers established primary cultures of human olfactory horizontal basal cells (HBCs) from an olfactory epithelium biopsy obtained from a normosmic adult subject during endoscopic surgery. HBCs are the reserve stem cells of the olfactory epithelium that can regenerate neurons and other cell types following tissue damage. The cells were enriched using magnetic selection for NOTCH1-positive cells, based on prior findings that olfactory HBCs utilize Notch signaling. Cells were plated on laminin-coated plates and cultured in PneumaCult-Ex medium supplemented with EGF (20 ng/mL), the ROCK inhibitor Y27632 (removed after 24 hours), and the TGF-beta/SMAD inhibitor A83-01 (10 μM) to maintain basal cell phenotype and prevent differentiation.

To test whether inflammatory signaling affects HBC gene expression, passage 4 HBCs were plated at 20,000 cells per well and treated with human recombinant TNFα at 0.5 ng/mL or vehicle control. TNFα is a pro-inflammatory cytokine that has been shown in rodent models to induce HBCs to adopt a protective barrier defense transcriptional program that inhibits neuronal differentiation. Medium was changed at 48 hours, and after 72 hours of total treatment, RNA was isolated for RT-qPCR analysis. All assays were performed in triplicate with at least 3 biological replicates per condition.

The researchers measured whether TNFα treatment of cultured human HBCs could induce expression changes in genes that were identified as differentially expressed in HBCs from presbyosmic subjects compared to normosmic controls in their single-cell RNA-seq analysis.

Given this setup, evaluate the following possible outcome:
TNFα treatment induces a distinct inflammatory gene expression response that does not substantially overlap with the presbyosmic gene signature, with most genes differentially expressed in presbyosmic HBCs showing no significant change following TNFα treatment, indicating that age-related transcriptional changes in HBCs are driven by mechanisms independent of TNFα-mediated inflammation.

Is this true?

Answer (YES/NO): NO